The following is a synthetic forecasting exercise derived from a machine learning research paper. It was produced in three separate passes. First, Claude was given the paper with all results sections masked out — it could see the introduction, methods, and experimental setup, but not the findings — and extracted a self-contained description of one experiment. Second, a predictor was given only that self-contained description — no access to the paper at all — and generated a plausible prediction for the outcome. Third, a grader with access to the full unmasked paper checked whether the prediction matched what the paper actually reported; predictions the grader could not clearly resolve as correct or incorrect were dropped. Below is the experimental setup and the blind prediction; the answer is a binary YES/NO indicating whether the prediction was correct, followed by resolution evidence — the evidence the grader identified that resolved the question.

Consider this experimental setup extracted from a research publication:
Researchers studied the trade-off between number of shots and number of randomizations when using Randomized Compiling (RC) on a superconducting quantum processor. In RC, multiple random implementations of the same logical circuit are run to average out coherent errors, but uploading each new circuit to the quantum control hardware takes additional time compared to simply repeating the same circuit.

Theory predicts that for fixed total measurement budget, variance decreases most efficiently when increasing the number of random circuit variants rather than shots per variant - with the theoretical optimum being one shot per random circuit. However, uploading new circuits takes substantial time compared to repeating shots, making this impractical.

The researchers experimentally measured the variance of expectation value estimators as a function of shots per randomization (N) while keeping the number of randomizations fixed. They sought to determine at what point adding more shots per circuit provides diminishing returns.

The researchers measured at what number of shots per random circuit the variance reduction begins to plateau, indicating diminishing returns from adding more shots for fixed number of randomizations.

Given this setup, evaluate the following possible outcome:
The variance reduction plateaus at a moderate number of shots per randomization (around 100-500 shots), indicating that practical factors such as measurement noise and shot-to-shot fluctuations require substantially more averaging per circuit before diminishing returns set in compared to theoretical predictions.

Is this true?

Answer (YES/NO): NO